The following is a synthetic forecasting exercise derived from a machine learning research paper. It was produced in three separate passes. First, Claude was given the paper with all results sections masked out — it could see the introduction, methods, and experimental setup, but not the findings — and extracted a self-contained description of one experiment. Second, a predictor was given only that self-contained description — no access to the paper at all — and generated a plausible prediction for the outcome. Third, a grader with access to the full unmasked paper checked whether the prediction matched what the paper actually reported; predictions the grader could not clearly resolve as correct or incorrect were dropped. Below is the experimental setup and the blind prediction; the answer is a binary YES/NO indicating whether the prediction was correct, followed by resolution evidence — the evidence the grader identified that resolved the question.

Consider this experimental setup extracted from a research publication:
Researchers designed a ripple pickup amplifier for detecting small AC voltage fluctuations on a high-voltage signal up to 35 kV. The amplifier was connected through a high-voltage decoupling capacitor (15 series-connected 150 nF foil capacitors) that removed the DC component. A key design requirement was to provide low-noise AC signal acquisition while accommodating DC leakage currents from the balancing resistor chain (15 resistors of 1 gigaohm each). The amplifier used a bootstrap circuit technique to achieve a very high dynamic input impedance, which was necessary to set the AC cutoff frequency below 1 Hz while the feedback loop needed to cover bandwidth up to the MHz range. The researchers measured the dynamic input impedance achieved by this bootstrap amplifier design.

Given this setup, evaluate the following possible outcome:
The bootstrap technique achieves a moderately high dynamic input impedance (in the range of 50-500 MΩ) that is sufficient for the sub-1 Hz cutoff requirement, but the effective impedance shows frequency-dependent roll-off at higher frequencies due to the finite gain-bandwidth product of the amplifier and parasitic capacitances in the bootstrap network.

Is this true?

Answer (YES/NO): NO